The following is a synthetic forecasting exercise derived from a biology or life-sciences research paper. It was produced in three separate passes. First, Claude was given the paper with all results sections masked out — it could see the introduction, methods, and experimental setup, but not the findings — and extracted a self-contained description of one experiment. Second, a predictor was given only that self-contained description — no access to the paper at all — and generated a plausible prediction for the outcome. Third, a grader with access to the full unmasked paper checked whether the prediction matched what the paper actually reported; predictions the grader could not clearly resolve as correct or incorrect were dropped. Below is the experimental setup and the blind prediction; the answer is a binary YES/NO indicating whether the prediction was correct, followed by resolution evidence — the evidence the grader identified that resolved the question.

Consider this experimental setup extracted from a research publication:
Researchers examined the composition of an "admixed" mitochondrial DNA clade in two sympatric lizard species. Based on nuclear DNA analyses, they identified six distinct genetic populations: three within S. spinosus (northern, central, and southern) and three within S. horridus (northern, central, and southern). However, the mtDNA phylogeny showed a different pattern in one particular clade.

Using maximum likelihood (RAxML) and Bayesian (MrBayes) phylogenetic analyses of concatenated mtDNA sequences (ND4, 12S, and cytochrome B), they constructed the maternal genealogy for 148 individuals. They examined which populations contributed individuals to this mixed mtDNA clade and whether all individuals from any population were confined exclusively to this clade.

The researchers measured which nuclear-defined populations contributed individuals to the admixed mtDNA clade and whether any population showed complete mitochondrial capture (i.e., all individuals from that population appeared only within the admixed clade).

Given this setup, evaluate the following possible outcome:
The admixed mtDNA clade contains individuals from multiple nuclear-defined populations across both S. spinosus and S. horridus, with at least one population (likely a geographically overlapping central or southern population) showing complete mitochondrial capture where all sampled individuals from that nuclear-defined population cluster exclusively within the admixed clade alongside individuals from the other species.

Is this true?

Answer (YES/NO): YES